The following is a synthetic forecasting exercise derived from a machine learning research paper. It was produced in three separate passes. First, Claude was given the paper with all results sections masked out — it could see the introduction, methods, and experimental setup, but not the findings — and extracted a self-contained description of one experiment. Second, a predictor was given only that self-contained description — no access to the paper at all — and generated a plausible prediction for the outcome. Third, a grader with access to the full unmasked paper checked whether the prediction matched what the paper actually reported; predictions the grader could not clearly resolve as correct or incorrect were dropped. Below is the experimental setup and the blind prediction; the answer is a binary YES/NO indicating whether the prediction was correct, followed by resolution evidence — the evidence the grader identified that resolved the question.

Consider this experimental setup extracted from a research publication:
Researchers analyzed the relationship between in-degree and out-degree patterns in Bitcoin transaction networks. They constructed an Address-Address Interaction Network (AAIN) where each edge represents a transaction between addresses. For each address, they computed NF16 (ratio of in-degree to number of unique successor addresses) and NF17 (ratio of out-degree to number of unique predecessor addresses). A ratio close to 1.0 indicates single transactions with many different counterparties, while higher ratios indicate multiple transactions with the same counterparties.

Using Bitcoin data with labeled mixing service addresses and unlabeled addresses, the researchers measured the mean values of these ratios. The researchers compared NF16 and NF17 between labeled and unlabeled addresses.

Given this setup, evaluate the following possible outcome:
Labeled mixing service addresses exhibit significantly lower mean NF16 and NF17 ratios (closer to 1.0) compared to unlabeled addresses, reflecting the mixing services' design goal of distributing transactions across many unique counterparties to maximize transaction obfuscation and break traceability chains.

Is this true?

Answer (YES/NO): YES